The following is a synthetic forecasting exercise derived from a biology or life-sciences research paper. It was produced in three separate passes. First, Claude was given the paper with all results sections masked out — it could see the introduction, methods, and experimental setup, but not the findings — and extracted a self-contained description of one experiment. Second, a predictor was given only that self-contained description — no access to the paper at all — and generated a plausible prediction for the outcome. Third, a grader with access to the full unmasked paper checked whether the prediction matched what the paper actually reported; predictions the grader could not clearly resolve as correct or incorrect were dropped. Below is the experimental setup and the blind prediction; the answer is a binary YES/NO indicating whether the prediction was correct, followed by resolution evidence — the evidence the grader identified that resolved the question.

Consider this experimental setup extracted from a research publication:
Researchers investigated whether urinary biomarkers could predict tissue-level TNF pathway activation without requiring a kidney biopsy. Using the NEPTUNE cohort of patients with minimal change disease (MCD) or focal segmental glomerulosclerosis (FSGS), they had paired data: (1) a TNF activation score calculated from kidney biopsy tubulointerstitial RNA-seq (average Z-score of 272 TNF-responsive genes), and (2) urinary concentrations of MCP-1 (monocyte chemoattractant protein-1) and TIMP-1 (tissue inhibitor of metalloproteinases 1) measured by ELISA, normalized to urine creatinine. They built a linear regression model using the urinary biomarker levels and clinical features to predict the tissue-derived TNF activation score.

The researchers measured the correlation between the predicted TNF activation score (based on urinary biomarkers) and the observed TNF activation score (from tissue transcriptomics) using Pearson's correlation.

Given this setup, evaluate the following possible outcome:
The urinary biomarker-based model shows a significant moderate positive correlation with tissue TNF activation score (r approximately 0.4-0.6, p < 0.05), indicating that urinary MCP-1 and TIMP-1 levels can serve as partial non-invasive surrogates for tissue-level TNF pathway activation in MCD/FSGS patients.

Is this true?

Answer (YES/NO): NO